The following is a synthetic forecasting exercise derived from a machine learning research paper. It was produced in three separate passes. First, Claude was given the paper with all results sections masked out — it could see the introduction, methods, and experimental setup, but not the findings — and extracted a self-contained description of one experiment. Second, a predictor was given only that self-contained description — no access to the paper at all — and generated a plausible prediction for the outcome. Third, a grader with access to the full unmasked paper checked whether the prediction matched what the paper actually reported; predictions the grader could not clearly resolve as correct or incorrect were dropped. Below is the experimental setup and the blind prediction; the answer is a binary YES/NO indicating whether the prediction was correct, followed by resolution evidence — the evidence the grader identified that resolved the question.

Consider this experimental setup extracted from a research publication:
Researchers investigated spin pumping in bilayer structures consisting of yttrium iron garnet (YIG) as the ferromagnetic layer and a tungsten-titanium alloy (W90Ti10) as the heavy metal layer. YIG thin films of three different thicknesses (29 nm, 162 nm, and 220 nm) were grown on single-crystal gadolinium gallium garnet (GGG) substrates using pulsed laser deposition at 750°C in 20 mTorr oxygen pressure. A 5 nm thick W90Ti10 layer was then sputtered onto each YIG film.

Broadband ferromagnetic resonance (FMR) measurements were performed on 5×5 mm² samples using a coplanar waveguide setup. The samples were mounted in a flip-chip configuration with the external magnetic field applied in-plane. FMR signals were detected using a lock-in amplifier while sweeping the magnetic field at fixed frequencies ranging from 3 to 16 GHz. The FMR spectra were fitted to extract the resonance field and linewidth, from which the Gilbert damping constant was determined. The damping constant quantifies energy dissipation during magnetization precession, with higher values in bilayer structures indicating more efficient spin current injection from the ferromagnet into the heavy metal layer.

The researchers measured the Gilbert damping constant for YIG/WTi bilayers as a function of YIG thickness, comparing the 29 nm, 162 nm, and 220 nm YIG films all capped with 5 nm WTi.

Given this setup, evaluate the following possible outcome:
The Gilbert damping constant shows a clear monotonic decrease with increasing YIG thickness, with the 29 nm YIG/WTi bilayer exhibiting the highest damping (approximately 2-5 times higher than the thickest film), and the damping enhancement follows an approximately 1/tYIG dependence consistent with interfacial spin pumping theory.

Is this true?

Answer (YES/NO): NO